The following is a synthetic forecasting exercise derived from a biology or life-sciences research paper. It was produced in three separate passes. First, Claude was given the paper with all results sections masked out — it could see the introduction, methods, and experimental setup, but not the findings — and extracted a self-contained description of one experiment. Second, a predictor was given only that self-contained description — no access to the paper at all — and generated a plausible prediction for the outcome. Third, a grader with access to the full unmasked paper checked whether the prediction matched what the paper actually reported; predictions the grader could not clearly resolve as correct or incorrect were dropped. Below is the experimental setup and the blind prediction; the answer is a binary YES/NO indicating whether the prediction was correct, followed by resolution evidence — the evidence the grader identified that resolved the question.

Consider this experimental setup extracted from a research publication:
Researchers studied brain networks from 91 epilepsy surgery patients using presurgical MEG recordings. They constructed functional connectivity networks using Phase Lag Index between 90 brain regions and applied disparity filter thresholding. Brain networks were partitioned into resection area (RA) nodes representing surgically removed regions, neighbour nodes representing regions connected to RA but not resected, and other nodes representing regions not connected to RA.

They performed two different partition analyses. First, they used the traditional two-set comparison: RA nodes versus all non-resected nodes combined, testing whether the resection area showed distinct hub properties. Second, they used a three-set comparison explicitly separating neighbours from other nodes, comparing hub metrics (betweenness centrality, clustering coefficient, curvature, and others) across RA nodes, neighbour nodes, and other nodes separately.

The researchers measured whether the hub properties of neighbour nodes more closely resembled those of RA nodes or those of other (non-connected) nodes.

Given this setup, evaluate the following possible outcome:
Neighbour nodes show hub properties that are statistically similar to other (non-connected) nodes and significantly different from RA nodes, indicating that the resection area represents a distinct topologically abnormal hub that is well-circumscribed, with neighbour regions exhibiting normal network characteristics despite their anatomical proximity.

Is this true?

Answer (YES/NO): NO